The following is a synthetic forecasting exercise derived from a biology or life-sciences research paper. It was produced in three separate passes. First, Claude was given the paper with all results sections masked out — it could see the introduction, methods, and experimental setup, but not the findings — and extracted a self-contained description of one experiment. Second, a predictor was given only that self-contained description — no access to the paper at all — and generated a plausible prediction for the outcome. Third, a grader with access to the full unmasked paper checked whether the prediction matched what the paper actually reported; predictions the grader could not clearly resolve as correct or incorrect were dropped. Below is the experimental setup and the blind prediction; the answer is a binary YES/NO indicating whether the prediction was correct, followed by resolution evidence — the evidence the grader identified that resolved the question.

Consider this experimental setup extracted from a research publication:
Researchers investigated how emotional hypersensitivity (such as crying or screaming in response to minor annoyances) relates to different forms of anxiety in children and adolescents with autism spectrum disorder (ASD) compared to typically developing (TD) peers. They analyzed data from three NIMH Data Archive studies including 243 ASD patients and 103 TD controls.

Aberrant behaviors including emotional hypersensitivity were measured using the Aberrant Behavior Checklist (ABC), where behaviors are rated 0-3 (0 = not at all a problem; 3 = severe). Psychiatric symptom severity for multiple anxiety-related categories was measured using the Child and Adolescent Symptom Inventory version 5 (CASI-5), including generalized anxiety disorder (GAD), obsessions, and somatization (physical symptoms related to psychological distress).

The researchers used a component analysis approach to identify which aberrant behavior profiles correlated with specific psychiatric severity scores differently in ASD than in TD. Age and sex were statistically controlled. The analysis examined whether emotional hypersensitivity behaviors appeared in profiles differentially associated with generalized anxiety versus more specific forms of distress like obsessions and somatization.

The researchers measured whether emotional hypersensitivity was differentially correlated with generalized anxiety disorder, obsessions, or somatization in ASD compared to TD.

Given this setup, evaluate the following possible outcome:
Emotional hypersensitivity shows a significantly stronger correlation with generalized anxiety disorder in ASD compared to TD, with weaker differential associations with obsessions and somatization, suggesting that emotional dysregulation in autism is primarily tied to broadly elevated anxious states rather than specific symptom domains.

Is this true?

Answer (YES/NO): NO